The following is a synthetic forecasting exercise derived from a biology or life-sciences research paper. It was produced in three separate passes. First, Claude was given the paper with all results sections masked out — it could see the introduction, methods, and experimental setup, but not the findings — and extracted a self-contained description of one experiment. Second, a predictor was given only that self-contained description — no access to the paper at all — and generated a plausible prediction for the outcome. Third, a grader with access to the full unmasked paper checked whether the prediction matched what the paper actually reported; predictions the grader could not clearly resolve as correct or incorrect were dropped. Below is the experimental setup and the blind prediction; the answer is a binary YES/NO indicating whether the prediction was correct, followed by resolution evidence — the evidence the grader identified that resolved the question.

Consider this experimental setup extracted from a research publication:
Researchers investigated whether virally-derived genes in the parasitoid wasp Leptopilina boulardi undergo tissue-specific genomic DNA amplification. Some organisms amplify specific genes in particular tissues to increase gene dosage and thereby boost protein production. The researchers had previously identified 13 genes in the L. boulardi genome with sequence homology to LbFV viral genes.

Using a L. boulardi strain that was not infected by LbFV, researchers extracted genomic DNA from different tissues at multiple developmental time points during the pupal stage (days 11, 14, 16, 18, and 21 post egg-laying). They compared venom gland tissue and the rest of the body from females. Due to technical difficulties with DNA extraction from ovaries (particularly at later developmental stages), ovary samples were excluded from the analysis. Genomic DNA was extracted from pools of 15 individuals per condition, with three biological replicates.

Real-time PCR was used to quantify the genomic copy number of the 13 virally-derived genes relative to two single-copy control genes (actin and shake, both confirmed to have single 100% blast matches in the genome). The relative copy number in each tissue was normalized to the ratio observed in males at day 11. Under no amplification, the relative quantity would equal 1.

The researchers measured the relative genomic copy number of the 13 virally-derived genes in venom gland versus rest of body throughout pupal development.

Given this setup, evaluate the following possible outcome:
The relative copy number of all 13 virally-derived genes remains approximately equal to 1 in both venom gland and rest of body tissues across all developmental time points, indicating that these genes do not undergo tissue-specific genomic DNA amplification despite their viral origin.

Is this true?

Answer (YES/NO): NO